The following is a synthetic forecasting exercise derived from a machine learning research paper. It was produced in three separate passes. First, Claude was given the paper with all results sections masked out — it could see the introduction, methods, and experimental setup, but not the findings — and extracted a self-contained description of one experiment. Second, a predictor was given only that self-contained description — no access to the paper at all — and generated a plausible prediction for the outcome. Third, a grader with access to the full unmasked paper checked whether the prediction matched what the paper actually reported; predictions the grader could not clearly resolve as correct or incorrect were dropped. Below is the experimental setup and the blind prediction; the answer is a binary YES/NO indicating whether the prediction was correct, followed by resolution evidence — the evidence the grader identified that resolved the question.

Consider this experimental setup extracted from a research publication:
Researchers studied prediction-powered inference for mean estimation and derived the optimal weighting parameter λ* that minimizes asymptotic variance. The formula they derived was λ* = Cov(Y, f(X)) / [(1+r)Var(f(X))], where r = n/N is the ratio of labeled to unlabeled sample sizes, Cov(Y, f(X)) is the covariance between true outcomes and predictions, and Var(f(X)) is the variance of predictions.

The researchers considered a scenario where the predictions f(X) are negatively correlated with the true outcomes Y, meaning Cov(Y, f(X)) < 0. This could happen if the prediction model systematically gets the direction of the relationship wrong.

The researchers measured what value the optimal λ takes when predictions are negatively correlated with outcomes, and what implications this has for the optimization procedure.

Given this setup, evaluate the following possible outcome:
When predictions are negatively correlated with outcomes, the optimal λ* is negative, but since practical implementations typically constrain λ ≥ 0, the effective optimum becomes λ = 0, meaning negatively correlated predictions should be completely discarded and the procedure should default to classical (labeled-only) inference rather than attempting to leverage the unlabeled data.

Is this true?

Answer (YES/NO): NO